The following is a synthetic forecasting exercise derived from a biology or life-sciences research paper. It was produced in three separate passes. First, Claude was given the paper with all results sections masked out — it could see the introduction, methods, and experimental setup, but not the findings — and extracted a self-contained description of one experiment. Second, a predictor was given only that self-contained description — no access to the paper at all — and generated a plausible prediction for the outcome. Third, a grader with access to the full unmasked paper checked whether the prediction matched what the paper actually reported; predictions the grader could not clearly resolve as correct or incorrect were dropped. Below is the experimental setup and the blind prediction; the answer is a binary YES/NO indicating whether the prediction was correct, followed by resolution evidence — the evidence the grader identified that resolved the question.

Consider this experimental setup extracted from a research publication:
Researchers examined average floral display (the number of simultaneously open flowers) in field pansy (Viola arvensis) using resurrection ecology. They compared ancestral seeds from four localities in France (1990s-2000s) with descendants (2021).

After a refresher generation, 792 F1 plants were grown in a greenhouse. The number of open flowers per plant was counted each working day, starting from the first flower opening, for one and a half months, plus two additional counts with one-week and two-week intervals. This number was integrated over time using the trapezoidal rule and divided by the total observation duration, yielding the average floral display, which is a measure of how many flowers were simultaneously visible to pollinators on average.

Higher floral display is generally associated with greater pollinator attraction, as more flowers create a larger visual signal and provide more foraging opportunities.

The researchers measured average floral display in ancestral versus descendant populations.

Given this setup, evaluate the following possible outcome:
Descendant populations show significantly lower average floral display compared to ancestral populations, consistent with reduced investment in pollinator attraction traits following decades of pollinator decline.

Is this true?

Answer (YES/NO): YES